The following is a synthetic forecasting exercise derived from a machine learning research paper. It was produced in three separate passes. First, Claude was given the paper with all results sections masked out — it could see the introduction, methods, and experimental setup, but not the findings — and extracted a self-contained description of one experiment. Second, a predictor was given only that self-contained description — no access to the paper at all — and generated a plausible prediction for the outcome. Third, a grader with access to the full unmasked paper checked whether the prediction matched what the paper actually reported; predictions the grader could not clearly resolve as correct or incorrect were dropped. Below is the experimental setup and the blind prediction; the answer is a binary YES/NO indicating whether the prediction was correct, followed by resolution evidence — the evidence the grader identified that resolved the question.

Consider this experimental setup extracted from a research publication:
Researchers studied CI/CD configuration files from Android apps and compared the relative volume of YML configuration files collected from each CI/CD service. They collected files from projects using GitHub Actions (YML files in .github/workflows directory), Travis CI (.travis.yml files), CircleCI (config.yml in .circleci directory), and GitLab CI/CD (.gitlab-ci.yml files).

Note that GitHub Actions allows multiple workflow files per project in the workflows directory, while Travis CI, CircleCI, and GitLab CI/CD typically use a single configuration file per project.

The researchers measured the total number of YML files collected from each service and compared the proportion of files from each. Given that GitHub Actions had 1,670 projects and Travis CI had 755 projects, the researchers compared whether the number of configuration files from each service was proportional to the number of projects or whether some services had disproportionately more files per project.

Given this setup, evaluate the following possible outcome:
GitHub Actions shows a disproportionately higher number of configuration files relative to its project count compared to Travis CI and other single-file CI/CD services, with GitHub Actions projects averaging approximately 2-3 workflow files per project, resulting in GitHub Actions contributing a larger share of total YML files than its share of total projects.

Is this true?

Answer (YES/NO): YES